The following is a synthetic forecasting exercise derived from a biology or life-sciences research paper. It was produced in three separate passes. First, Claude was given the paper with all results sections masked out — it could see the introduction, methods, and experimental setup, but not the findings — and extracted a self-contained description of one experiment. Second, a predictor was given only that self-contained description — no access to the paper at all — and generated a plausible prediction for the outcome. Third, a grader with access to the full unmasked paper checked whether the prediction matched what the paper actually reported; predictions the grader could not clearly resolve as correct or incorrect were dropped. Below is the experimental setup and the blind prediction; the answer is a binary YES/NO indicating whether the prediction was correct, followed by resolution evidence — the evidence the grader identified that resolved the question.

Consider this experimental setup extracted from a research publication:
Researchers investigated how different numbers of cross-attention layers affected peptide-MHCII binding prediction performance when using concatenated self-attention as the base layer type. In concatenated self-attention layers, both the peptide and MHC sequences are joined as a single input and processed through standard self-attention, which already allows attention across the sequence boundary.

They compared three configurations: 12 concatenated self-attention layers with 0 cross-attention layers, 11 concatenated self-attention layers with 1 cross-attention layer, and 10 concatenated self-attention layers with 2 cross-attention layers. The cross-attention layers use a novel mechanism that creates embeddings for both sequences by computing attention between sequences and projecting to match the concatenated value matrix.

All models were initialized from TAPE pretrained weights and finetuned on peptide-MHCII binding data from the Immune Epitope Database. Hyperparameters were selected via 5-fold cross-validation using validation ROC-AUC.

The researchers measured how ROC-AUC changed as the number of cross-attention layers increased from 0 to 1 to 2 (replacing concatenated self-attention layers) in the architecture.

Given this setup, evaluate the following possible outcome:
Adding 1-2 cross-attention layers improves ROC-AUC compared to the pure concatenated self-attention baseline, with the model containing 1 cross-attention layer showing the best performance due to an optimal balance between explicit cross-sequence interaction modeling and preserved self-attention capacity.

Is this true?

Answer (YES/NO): NO